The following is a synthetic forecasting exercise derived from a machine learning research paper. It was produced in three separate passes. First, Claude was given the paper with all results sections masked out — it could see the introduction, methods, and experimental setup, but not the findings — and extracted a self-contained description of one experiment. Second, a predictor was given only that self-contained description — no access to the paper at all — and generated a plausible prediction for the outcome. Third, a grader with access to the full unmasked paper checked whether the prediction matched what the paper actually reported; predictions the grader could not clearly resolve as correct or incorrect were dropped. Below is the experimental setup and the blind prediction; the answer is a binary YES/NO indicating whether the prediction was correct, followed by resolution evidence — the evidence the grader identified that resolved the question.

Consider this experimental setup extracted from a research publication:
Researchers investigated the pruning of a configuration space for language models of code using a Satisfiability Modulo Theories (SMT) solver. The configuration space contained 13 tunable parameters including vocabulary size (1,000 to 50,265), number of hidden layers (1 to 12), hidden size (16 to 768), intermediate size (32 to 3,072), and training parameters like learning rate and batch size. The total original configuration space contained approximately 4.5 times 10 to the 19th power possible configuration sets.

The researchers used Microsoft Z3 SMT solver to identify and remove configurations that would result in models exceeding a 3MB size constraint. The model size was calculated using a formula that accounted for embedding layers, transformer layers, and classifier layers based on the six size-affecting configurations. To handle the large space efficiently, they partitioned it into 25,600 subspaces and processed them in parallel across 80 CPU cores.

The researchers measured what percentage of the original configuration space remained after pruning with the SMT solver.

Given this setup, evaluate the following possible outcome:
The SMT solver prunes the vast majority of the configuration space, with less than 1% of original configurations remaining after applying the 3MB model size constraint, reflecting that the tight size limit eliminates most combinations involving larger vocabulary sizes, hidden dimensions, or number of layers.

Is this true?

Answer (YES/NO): NO